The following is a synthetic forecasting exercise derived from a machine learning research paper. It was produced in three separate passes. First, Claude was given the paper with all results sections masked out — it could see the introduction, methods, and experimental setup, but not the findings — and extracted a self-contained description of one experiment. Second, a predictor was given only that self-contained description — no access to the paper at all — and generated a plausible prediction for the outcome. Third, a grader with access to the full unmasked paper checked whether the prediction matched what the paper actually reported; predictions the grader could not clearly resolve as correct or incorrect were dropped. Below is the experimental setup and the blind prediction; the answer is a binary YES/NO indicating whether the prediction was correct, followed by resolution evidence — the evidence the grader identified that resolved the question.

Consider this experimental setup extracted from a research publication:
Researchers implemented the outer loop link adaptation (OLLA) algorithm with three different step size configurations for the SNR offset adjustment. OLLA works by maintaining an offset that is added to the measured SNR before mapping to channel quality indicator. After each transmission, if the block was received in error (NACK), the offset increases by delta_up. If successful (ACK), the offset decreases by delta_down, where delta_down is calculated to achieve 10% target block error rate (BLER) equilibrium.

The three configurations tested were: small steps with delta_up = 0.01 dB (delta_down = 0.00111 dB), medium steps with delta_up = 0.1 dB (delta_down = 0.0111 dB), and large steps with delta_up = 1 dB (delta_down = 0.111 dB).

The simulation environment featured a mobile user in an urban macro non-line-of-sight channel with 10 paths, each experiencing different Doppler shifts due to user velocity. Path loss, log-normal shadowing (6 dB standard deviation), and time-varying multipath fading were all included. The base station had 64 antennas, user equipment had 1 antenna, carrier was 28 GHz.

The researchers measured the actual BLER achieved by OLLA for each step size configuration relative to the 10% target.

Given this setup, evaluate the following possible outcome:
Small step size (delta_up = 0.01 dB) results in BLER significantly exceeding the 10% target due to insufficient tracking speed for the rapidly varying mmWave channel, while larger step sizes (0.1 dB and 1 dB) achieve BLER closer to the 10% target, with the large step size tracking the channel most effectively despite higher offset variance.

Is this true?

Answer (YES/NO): NO